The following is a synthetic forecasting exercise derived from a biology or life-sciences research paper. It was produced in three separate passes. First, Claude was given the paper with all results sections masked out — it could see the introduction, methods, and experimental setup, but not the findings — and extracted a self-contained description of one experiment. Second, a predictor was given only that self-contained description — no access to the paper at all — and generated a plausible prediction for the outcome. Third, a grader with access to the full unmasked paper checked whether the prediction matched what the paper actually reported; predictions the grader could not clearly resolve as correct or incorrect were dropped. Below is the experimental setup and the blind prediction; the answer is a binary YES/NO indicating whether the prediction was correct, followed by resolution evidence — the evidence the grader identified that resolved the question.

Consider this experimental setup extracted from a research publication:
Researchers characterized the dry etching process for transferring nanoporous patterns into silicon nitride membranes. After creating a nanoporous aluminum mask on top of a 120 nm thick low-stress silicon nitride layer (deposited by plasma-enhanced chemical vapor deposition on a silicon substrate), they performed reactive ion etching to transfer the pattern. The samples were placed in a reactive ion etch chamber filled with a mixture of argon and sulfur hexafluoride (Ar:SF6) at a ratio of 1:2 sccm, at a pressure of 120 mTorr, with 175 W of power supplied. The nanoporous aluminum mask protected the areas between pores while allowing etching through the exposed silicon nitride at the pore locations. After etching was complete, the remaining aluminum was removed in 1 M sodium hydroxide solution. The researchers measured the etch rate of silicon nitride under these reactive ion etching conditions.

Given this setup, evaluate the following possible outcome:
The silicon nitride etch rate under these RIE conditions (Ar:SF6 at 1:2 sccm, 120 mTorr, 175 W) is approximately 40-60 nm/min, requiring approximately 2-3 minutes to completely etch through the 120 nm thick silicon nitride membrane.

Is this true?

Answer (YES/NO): YES